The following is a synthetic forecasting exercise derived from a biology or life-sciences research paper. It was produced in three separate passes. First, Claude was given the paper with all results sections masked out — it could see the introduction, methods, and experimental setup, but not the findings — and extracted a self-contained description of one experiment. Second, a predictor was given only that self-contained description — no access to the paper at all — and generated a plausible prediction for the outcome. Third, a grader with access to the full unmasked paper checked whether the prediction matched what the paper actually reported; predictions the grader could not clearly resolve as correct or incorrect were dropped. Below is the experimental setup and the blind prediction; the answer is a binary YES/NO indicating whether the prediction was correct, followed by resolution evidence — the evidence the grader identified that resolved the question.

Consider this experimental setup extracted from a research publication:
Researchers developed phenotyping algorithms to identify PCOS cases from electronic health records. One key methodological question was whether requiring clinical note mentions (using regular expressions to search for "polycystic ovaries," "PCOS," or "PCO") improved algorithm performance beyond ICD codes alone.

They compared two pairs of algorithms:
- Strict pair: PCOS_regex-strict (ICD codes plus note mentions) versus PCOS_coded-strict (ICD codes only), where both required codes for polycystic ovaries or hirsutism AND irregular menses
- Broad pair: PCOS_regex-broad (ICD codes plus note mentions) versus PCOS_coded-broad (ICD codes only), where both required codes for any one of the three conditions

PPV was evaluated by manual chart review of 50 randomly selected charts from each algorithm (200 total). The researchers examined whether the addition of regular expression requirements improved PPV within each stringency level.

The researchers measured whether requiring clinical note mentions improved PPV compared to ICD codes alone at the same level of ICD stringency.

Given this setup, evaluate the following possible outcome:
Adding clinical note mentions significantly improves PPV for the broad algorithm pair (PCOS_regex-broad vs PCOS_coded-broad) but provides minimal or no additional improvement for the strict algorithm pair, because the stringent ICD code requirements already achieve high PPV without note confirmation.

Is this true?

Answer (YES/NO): YES